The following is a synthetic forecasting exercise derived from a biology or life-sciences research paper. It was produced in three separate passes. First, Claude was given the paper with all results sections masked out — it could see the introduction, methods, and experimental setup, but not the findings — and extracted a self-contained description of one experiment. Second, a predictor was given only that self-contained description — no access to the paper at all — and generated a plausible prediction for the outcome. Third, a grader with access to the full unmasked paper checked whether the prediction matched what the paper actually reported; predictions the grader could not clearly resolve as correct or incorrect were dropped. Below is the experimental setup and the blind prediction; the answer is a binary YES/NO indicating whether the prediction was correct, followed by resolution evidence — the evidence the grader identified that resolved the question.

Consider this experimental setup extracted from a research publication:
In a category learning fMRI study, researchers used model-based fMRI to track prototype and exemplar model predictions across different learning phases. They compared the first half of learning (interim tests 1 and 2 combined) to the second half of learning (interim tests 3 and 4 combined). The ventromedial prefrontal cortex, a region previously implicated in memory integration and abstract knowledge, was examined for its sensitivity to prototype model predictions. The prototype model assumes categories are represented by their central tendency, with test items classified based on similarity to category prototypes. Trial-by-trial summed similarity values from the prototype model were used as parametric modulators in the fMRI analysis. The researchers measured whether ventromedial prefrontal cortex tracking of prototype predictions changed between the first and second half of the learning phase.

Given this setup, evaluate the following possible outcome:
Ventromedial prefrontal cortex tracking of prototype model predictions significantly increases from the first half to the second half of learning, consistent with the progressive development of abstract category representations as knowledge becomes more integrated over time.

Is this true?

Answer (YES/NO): NO